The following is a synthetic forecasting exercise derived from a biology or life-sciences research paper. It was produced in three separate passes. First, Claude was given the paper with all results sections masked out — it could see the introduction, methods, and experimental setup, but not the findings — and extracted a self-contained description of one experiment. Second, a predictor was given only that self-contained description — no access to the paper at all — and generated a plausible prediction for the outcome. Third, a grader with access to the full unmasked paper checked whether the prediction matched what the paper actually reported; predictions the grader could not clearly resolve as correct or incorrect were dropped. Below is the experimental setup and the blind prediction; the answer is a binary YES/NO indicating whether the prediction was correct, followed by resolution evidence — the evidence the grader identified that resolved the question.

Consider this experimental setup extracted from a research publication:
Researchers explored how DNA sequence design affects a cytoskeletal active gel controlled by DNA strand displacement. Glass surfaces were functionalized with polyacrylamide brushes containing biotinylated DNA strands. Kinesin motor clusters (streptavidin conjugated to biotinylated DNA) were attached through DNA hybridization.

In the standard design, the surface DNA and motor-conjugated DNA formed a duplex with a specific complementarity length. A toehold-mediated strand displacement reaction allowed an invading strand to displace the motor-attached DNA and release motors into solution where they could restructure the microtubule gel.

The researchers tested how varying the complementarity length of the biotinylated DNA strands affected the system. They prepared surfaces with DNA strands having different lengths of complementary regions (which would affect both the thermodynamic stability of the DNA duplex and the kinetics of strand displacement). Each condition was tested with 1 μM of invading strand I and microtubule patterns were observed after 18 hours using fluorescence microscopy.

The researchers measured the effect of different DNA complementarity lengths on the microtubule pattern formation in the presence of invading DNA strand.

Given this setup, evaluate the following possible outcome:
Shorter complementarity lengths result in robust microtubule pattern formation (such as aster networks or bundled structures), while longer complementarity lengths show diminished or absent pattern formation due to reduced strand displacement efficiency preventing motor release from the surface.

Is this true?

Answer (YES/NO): YES